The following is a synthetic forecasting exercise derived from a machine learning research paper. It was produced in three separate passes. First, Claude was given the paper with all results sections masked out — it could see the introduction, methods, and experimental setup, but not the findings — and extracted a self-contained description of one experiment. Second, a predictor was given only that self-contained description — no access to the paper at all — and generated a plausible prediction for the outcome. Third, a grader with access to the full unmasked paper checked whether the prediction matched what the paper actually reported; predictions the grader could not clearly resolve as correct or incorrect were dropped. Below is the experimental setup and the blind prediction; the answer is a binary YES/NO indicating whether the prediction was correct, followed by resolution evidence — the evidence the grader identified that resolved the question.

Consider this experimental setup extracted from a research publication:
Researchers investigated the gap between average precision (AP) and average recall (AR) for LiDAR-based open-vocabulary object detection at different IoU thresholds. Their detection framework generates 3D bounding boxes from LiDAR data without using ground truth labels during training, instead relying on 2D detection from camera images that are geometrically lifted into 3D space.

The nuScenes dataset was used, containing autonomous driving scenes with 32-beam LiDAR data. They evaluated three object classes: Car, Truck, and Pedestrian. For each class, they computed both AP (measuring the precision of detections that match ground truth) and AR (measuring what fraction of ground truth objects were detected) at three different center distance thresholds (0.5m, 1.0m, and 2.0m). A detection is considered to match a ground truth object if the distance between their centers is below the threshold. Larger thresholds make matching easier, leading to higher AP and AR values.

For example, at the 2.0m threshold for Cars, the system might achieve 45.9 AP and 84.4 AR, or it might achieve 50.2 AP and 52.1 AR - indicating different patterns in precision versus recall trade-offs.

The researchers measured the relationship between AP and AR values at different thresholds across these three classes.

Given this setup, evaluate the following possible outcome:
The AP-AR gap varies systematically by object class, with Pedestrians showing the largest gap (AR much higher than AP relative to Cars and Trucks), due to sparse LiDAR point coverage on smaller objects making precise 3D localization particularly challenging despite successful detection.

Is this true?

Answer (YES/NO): NO